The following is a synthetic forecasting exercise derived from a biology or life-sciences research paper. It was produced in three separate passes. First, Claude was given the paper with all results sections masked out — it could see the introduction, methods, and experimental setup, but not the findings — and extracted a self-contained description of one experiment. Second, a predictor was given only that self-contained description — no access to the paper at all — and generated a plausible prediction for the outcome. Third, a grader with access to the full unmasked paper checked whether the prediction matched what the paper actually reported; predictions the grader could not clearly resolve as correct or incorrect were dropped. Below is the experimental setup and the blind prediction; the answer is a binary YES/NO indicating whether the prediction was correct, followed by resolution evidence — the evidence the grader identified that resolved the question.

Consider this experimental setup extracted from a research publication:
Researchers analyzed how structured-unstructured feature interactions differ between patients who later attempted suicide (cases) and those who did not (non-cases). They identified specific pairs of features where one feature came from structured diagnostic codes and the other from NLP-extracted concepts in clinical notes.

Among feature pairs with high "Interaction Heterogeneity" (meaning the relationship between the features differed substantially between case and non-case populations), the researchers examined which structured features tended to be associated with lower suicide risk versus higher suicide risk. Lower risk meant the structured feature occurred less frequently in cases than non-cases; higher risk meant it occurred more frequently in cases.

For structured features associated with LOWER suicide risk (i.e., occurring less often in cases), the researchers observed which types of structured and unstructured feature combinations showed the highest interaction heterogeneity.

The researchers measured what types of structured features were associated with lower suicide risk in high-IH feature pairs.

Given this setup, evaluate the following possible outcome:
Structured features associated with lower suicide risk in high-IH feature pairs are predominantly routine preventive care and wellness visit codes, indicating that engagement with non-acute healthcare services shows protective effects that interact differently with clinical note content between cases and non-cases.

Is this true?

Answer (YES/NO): YES